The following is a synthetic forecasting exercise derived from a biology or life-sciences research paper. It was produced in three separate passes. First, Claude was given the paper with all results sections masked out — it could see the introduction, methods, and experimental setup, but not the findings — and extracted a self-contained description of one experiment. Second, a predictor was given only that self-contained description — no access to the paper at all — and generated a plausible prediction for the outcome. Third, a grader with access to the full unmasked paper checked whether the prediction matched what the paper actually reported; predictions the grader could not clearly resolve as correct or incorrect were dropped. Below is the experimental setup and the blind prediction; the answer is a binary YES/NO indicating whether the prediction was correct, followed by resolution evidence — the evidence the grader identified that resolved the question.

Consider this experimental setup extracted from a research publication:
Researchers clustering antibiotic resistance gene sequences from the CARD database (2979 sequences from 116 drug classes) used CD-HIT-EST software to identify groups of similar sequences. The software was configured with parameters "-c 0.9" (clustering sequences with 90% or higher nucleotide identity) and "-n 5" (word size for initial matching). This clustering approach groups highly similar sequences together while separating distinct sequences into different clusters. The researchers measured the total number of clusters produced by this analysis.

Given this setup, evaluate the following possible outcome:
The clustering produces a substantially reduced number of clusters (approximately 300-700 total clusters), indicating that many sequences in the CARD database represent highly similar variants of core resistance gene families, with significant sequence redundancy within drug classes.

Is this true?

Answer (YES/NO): NO